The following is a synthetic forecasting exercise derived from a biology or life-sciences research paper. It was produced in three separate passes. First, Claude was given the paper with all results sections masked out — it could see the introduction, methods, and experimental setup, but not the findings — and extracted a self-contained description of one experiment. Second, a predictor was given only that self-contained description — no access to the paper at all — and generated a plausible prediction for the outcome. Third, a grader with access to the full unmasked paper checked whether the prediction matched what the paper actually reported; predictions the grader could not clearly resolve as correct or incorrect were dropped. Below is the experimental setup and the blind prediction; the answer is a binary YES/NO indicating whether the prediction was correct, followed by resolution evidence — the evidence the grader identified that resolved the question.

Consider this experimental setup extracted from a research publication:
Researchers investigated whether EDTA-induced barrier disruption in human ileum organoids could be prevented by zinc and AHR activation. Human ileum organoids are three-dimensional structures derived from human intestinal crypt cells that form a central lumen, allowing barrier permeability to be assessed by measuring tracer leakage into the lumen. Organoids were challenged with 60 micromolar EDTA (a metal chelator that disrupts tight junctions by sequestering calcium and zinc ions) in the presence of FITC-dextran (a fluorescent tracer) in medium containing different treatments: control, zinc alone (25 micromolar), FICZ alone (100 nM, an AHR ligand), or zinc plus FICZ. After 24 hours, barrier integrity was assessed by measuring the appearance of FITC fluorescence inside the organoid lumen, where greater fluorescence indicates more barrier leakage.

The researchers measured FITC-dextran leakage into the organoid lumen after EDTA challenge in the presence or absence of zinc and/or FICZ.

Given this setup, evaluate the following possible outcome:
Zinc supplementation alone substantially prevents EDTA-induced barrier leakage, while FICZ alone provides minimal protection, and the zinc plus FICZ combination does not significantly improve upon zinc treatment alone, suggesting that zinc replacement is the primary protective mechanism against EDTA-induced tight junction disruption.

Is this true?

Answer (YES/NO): NO